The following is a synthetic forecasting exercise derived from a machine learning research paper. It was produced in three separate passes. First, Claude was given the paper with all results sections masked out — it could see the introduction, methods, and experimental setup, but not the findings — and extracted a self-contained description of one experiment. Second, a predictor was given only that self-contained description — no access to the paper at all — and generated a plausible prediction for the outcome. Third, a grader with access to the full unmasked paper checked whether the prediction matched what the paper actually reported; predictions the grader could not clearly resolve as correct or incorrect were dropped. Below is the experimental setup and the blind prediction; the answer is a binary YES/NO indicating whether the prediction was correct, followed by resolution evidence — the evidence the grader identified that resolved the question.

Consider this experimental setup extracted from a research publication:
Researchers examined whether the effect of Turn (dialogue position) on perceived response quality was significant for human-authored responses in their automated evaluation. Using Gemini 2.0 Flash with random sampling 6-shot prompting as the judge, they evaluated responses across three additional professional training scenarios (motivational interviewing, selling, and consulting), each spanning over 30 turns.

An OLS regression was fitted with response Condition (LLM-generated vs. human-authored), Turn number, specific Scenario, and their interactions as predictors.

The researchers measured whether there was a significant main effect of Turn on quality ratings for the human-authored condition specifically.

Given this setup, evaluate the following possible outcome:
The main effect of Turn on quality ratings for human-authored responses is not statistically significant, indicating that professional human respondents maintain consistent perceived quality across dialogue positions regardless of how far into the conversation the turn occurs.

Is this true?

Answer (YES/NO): NO